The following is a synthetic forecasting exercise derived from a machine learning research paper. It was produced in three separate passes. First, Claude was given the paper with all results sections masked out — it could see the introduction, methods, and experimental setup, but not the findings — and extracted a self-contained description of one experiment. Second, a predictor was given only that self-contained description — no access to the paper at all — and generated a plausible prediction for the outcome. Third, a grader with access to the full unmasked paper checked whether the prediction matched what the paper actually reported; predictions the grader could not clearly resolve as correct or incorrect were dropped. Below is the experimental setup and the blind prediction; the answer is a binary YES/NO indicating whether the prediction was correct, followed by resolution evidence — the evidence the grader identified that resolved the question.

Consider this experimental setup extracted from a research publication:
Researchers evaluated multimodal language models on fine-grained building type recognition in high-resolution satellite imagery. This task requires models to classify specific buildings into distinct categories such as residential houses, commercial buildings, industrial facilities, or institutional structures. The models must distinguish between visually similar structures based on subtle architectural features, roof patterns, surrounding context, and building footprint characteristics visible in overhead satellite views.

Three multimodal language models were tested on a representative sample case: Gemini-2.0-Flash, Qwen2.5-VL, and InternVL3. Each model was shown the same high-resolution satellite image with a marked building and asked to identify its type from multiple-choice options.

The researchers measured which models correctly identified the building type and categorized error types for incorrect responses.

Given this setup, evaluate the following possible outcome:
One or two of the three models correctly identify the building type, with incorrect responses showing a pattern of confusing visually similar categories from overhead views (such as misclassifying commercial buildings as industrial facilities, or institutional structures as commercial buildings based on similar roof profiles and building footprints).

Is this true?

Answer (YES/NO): NO